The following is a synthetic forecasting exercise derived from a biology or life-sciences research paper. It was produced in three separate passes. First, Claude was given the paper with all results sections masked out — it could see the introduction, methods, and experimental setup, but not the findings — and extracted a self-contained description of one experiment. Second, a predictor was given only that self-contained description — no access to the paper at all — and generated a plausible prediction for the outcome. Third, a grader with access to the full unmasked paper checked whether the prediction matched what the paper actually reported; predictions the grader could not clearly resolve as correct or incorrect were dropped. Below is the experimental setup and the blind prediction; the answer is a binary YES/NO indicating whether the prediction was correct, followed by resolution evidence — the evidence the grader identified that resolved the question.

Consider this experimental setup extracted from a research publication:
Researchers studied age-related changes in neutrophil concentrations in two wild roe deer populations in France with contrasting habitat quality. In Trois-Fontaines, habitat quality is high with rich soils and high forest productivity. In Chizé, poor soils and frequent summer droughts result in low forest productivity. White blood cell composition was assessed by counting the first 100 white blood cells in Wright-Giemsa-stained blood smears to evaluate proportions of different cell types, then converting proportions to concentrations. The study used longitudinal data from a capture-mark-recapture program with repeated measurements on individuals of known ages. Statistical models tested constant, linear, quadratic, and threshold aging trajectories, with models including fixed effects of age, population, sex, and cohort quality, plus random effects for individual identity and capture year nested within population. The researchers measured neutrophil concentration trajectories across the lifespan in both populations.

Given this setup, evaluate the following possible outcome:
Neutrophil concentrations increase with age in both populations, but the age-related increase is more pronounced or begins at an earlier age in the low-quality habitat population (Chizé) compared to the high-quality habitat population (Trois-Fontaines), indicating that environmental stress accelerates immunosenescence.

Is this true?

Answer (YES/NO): NO